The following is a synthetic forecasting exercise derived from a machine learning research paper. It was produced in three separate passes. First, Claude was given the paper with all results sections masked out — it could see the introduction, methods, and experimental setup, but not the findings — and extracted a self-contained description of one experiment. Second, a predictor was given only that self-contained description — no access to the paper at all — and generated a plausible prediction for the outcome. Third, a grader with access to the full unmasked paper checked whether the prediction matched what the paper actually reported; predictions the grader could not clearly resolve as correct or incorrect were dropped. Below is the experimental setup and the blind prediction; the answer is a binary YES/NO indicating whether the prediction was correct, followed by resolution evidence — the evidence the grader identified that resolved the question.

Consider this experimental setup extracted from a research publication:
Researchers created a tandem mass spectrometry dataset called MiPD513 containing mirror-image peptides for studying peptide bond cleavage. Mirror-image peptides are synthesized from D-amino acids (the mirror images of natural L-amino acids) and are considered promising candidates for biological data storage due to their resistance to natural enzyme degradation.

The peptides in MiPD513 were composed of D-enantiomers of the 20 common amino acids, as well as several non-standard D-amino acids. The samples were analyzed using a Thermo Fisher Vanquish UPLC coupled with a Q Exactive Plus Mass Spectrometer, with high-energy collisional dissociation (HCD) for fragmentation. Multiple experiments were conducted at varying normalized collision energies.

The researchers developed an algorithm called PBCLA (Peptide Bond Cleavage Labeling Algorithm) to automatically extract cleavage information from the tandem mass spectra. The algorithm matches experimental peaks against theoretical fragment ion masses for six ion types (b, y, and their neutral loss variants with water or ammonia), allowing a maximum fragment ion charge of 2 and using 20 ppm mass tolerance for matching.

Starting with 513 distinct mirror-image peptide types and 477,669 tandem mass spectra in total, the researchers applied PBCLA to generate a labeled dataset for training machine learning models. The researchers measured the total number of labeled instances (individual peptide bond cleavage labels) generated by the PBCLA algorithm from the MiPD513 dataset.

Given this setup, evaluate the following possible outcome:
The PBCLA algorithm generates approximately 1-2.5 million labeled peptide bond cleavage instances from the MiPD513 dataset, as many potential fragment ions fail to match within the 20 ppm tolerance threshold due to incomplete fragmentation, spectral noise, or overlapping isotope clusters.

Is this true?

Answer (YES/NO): NO